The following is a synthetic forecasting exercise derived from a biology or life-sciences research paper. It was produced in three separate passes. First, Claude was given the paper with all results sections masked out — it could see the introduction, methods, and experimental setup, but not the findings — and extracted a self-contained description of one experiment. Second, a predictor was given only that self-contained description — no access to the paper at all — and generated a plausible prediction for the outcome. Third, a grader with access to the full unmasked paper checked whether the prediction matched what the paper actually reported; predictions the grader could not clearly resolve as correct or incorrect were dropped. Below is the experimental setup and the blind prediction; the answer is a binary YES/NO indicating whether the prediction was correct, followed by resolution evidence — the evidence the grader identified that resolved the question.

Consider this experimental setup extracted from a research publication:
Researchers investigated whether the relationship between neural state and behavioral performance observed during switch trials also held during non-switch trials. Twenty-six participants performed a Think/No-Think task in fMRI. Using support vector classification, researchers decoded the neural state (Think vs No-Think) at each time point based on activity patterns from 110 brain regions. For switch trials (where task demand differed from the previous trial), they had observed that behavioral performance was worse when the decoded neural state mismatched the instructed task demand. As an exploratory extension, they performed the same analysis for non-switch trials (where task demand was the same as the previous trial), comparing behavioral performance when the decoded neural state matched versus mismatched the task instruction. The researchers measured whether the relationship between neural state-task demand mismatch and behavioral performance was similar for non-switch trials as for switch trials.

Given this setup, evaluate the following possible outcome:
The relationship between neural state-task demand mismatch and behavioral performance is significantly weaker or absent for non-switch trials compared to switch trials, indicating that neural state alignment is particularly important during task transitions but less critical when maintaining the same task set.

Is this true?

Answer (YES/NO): NO